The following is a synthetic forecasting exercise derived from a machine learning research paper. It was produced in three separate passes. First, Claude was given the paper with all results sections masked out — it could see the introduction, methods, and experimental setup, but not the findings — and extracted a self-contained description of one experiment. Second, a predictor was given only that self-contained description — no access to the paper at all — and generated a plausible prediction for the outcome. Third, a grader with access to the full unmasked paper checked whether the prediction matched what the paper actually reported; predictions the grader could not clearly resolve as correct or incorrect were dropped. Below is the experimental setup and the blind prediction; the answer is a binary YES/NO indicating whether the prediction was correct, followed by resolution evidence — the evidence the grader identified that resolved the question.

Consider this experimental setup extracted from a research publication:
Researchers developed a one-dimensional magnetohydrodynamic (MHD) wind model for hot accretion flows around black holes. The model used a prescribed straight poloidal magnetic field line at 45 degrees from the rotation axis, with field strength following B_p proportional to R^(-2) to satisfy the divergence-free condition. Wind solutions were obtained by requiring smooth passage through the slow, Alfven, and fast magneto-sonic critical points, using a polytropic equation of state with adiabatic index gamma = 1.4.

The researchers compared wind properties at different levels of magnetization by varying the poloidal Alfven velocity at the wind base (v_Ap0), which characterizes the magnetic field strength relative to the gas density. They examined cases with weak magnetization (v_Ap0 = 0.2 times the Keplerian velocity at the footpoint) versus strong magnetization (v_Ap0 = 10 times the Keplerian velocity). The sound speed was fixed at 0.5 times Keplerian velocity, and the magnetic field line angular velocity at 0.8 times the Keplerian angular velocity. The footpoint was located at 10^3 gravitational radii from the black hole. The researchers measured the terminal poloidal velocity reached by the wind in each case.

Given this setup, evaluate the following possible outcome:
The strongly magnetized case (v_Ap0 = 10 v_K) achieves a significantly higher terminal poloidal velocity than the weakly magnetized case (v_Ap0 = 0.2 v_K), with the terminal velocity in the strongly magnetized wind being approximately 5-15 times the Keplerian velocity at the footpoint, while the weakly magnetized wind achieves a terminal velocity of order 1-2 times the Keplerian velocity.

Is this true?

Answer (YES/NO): NO